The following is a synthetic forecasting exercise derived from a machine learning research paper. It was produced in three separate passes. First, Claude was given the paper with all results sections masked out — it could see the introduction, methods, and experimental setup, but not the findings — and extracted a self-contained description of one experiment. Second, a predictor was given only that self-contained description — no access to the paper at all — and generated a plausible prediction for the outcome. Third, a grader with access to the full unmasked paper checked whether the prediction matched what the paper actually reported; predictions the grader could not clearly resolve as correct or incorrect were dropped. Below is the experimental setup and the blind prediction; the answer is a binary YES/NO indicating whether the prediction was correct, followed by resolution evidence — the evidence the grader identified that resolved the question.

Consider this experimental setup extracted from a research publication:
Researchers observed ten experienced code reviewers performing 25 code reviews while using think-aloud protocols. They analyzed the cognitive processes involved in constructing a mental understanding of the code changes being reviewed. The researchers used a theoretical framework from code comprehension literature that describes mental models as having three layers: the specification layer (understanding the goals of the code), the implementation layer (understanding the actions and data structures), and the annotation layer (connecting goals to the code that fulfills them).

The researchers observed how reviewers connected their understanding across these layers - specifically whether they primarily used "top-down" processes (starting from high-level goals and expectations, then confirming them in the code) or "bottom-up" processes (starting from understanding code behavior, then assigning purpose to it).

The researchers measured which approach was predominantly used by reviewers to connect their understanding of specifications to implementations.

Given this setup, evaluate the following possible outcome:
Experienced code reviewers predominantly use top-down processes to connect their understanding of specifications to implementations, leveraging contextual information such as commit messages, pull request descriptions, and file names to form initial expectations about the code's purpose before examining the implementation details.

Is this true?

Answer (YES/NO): NO